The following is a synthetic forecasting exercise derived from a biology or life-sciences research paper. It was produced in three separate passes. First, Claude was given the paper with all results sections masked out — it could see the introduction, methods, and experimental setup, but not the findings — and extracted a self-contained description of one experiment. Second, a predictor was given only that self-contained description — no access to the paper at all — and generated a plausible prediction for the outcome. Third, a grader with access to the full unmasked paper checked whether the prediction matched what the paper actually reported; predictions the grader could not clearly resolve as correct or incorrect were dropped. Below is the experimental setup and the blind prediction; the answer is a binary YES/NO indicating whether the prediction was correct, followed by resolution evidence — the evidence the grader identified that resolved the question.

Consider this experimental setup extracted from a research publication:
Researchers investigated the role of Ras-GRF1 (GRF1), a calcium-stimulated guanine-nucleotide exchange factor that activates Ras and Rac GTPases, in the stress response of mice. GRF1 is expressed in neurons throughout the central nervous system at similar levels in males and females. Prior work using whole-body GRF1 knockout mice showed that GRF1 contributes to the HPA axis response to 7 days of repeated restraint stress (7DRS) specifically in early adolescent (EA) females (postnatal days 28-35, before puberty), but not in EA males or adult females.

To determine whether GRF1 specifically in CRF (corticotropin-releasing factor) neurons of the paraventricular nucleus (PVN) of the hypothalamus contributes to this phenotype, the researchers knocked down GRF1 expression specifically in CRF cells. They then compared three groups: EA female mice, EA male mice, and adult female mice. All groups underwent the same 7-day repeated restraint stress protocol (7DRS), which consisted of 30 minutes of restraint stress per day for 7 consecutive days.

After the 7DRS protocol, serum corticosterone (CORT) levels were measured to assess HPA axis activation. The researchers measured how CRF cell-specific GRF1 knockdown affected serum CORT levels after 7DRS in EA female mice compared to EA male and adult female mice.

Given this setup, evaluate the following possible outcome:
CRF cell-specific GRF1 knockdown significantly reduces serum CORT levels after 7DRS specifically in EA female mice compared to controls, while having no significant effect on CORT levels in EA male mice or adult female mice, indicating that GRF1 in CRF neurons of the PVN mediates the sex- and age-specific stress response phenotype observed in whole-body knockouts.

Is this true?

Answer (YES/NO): YES